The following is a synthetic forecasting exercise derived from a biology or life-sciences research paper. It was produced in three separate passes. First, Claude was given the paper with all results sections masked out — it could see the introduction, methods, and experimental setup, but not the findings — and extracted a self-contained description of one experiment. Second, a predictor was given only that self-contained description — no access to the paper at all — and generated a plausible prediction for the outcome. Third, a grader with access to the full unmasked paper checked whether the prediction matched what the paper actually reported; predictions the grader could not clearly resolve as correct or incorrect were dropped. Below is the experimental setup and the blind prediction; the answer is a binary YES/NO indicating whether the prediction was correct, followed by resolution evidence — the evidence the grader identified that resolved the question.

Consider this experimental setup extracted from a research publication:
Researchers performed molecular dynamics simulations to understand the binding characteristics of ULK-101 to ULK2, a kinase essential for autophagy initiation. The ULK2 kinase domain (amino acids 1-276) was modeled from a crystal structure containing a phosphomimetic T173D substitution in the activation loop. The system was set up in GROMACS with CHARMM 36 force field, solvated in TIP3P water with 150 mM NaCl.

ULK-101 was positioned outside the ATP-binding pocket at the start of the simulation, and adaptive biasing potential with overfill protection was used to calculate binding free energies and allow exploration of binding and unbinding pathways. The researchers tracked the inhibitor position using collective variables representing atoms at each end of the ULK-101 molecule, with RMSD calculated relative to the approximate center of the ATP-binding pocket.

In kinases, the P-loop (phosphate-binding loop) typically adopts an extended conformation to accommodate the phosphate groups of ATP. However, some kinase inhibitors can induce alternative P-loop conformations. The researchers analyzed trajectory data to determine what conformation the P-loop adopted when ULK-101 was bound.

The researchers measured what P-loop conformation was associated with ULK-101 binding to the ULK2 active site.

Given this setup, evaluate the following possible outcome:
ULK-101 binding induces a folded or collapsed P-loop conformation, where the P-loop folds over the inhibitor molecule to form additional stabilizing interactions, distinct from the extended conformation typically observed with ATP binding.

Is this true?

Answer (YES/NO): YES